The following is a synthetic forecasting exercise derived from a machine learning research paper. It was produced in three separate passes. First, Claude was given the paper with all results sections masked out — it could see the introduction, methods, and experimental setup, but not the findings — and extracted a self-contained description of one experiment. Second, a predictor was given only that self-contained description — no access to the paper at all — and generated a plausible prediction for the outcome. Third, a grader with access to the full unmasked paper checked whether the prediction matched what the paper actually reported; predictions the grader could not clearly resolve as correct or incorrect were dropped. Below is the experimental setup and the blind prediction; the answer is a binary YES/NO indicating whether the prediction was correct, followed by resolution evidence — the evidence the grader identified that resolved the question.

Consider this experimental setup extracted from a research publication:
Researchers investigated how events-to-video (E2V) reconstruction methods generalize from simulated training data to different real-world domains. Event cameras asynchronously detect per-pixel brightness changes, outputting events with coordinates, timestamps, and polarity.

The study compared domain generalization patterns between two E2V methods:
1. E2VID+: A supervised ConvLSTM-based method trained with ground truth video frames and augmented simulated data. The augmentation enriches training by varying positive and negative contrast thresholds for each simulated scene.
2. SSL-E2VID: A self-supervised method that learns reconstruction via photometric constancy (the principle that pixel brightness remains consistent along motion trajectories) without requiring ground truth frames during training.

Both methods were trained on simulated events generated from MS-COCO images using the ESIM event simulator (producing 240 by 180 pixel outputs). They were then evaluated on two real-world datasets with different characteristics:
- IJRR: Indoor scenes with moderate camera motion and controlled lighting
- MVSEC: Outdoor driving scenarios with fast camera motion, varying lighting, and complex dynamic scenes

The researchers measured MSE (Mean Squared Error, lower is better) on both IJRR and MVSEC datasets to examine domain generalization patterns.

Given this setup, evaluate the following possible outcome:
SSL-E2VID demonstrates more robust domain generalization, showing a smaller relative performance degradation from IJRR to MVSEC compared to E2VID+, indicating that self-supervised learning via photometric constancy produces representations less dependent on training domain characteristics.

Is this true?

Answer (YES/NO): YES